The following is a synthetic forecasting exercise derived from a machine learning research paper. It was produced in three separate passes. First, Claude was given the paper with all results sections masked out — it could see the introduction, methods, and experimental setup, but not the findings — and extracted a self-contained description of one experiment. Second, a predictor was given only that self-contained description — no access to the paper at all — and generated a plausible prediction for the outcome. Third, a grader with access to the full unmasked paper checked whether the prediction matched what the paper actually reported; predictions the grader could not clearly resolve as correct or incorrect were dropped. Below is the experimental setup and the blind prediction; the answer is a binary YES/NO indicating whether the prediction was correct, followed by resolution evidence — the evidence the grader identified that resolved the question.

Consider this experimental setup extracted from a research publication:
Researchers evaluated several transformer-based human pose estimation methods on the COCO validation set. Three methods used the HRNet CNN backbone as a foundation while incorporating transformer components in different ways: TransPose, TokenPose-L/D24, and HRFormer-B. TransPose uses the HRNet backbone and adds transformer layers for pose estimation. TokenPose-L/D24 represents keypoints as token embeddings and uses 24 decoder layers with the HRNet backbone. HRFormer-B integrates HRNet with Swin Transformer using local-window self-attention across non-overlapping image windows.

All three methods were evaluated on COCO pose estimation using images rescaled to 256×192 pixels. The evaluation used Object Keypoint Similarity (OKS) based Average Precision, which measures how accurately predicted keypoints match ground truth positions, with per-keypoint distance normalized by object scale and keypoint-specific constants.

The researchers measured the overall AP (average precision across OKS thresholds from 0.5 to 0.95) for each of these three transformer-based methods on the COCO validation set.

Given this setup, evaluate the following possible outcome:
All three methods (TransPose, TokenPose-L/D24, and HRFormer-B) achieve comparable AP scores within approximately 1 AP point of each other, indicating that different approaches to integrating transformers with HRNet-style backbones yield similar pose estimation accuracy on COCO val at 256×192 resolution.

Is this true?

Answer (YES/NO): YES